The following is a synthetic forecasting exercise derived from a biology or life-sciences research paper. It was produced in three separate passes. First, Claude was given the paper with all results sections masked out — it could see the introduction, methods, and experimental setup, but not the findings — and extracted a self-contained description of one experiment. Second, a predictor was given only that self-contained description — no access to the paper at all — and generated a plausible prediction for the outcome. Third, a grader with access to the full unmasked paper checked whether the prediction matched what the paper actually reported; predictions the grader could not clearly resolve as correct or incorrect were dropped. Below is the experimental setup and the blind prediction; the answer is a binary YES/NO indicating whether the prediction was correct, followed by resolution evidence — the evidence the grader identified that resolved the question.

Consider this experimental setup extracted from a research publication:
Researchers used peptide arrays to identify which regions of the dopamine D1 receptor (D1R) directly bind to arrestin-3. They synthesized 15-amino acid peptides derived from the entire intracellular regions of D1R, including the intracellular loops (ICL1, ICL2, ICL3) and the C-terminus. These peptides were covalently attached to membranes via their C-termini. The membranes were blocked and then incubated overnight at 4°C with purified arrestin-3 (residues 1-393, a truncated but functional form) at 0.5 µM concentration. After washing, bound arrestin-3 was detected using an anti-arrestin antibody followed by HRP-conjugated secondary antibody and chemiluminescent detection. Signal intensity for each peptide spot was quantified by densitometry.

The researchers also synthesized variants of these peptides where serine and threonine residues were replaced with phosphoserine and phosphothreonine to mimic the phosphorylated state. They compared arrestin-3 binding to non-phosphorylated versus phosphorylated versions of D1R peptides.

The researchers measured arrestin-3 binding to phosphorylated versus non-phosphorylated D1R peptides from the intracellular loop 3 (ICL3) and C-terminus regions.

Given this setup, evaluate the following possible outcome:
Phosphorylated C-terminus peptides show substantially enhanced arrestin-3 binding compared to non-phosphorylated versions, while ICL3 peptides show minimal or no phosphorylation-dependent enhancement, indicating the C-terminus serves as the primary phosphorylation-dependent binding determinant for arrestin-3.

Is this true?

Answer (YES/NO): NO